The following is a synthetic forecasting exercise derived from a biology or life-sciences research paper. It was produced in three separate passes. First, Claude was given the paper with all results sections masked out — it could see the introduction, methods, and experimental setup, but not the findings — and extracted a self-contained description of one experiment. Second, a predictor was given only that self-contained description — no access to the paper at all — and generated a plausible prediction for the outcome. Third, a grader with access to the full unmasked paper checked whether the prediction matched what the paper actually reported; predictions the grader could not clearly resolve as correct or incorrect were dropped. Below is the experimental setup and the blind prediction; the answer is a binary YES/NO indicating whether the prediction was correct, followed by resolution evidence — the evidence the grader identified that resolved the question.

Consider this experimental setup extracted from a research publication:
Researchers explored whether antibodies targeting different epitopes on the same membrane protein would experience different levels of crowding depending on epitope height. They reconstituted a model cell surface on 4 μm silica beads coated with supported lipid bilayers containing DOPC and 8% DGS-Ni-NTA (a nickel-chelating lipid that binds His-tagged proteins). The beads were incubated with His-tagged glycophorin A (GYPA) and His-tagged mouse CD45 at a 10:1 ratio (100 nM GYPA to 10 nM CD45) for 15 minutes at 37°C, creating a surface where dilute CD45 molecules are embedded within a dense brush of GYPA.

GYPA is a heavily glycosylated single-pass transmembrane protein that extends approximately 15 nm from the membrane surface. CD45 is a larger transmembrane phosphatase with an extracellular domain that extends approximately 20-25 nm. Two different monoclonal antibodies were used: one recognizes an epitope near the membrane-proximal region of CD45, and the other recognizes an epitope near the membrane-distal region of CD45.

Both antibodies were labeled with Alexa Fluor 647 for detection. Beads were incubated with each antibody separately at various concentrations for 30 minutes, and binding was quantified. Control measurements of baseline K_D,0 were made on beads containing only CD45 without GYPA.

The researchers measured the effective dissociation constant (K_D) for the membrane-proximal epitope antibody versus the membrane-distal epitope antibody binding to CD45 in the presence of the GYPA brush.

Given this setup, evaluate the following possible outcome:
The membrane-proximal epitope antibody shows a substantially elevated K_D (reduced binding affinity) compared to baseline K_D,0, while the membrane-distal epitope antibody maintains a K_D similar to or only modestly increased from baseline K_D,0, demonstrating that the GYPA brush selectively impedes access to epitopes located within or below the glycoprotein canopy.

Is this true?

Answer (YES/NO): YES